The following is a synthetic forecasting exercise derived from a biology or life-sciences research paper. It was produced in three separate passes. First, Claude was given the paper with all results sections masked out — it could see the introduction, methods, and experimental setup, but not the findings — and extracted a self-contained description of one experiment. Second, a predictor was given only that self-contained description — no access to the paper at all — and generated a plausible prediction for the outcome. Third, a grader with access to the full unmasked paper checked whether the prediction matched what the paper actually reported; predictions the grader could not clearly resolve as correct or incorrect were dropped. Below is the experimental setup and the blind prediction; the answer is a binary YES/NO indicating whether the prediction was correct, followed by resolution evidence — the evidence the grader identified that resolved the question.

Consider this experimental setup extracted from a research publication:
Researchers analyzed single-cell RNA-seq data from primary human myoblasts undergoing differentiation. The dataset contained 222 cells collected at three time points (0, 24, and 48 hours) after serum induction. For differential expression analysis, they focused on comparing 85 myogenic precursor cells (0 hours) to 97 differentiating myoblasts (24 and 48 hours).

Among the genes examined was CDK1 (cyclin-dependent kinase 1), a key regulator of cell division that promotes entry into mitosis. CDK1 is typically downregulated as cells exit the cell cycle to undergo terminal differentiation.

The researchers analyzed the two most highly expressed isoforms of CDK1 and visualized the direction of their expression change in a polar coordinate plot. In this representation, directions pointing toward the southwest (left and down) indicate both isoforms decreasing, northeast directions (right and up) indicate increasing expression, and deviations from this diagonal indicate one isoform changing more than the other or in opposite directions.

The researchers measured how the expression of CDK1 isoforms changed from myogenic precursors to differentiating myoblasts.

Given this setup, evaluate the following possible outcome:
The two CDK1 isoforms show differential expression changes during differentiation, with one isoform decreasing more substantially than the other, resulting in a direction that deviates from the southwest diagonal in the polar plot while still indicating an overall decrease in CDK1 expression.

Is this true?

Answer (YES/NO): NO